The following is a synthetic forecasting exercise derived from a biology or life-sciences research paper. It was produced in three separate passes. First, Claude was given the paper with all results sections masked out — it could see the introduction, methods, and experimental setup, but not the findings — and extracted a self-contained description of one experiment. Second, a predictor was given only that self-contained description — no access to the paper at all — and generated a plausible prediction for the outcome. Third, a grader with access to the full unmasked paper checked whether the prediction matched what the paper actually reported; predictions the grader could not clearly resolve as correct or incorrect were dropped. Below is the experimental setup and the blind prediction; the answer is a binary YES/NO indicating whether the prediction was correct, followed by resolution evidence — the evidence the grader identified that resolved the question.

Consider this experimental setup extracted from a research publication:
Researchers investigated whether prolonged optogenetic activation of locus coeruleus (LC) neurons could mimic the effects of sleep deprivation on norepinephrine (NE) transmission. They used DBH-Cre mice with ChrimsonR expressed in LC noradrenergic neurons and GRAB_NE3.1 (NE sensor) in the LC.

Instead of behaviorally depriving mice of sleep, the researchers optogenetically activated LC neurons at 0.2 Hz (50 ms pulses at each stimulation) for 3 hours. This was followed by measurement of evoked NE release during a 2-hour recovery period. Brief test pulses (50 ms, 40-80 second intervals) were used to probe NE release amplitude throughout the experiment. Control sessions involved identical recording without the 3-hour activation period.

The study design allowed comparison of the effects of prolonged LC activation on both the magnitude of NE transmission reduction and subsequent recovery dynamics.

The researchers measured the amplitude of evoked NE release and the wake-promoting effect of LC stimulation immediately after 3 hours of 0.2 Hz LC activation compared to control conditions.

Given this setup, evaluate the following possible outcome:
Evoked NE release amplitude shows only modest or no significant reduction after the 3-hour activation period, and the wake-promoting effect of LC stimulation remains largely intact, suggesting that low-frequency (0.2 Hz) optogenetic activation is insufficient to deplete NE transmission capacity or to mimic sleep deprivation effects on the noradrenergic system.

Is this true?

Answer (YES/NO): NO